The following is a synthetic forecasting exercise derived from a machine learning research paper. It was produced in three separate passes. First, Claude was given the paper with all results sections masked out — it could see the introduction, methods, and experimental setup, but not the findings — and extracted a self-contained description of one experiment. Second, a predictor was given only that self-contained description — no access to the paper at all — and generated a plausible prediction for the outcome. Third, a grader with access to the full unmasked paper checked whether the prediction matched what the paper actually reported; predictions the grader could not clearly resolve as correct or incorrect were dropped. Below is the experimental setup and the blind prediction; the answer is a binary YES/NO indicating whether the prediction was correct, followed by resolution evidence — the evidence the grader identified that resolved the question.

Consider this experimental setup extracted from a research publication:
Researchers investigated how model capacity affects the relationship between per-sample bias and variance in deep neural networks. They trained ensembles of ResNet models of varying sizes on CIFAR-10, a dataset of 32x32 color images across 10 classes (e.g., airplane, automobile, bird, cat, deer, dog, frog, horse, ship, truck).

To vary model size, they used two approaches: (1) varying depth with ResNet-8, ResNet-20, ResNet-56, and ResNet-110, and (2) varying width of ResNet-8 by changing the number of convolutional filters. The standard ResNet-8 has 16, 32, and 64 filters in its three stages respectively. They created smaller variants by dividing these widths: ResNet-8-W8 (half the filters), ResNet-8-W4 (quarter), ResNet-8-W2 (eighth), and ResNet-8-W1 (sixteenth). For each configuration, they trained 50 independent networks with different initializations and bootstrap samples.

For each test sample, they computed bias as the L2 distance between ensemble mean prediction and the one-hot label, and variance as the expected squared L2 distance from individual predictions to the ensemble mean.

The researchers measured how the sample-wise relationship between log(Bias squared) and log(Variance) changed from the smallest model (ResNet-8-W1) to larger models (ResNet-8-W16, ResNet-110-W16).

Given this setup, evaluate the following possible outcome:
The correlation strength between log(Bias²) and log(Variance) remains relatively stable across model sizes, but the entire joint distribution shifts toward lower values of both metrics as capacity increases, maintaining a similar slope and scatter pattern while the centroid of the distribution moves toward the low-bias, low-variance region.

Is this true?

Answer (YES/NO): NO